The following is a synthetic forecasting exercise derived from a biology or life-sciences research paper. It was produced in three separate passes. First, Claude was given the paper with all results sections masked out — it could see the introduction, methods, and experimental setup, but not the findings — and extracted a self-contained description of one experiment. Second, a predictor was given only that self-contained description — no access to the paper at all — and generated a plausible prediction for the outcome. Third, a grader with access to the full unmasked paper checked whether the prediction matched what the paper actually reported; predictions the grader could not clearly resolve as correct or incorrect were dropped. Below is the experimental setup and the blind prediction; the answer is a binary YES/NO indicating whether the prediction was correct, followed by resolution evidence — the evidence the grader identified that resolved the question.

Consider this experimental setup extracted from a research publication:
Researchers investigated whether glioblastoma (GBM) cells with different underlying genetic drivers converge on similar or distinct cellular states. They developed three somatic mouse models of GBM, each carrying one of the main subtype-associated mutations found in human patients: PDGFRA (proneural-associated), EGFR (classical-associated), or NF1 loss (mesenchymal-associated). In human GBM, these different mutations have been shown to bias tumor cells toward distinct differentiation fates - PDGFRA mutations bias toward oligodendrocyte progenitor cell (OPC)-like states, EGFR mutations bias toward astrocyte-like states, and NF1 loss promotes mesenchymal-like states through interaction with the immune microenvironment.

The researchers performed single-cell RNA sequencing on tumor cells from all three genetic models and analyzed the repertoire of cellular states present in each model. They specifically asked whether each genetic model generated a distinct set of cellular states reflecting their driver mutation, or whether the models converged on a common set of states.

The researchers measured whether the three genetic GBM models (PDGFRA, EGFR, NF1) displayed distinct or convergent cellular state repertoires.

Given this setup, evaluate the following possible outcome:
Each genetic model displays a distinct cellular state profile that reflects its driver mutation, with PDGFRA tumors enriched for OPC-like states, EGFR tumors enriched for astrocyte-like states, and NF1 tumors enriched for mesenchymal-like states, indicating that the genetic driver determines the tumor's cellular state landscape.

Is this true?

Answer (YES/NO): NO